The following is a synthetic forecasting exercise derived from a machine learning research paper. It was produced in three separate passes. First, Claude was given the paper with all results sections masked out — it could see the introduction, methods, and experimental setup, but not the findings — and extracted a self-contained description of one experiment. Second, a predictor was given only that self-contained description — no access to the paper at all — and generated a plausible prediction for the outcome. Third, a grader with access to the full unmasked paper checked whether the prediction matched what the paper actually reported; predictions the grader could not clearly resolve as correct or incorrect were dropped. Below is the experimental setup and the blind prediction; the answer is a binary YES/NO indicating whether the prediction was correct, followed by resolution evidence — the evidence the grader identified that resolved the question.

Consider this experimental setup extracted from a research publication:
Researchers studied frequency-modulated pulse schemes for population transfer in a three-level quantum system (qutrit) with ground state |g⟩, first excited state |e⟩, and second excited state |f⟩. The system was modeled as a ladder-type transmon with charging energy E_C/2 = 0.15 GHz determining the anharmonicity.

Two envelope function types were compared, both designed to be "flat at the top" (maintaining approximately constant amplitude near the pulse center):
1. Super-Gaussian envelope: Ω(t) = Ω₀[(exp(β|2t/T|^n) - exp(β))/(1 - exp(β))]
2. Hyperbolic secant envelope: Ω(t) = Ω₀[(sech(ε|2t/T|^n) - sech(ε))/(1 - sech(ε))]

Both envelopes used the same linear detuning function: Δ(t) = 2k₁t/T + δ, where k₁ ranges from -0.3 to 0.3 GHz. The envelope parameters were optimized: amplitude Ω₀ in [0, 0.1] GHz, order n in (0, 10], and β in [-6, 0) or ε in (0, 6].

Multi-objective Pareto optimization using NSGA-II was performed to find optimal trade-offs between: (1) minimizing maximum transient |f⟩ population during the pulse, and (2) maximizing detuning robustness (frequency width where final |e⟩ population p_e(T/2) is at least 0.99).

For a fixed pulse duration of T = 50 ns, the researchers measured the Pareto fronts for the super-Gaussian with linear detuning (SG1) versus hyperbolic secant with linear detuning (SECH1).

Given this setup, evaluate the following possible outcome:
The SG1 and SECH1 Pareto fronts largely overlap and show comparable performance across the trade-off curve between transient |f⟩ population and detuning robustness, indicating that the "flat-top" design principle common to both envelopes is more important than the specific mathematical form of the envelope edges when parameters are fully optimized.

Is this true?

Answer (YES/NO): YES